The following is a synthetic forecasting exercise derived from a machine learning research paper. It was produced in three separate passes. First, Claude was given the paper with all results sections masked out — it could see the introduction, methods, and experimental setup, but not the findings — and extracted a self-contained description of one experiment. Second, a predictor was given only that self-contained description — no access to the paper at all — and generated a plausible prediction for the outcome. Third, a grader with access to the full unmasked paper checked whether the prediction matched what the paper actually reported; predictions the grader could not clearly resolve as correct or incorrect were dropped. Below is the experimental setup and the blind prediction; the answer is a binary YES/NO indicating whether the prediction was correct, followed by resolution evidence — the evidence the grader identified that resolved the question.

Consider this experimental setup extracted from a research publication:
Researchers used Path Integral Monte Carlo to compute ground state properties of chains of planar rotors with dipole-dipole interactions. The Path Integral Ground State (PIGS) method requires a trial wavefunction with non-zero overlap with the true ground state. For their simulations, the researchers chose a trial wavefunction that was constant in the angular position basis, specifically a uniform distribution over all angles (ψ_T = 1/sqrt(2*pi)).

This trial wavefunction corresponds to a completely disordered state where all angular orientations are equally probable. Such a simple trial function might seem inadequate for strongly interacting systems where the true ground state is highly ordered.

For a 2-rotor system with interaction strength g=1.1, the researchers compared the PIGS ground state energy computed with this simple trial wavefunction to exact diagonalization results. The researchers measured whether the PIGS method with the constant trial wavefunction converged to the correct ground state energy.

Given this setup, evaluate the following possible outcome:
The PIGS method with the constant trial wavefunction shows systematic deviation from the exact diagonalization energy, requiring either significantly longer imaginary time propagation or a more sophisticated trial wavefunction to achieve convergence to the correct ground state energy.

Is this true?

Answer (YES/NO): NO